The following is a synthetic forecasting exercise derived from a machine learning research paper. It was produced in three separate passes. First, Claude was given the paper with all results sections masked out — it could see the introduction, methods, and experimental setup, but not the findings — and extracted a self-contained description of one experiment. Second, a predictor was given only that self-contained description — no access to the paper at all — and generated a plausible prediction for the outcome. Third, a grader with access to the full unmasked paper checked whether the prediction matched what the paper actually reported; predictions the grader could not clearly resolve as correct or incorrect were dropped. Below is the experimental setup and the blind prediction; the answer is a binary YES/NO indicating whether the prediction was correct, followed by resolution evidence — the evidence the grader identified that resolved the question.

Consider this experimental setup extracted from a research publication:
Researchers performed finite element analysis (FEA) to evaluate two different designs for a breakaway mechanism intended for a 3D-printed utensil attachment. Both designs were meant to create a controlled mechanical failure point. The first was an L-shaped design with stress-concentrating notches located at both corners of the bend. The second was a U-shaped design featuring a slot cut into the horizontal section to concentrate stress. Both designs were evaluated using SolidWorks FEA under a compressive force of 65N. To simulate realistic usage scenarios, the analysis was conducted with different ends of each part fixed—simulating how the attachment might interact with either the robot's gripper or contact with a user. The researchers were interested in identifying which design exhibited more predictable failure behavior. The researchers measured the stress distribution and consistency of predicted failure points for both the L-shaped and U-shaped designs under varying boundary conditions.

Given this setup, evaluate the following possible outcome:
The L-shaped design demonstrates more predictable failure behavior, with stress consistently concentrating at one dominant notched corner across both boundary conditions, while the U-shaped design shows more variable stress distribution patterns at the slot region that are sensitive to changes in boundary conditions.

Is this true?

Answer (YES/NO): NO